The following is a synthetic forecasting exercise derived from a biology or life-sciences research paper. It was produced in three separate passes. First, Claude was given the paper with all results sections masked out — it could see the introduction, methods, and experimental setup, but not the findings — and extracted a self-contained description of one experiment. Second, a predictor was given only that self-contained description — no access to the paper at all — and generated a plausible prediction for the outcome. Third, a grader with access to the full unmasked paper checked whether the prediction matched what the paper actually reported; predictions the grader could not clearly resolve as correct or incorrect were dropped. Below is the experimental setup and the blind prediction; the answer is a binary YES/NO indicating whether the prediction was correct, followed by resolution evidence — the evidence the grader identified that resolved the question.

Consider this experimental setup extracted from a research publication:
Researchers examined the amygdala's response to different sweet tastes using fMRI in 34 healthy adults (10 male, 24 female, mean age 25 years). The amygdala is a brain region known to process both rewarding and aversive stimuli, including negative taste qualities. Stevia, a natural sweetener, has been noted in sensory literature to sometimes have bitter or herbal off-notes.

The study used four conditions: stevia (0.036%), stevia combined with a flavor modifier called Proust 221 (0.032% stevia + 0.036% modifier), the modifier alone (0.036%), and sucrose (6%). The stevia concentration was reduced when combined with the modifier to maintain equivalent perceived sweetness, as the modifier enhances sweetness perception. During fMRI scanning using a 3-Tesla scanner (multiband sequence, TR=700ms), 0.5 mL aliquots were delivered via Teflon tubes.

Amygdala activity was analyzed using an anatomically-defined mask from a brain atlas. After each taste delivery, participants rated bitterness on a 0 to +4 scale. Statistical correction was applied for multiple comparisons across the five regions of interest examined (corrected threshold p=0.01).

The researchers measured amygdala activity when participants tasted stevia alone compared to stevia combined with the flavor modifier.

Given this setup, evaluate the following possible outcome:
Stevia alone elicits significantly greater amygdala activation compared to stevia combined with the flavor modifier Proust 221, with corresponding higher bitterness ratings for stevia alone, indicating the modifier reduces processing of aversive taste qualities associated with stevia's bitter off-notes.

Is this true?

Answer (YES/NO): NO